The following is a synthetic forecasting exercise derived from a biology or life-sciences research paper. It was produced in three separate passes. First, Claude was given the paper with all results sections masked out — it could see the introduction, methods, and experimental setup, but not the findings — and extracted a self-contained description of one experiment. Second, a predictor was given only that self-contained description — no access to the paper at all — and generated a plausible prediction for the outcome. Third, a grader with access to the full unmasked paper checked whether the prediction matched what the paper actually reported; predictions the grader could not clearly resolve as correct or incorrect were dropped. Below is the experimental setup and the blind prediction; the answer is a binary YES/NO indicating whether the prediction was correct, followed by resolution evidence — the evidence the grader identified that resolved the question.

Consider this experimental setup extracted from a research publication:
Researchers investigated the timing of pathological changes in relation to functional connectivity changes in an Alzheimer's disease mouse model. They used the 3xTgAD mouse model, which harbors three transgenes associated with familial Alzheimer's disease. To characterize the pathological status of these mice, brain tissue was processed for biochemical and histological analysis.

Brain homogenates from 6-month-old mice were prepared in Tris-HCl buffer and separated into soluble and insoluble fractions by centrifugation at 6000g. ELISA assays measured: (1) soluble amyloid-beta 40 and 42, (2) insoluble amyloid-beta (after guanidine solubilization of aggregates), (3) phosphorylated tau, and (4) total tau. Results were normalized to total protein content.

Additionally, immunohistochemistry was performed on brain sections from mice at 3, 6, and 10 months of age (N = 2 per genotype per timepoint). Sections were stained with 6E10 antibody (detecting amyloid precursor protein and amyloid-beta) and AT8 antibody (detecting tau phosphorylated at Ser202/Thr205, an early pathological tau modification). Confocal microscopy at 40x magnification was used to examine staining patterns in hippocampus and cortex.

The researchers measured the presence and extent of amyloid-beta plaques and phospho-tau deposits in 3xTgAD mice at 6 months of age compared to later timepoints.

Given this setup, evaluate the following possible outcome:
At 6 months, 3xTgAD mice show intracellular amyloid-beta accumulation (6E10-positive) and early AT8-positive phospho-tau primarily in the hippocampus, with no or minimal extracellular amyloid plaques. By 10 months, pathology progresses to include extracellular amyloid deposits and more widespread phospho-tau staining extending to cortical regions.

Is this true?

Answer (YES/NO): NO